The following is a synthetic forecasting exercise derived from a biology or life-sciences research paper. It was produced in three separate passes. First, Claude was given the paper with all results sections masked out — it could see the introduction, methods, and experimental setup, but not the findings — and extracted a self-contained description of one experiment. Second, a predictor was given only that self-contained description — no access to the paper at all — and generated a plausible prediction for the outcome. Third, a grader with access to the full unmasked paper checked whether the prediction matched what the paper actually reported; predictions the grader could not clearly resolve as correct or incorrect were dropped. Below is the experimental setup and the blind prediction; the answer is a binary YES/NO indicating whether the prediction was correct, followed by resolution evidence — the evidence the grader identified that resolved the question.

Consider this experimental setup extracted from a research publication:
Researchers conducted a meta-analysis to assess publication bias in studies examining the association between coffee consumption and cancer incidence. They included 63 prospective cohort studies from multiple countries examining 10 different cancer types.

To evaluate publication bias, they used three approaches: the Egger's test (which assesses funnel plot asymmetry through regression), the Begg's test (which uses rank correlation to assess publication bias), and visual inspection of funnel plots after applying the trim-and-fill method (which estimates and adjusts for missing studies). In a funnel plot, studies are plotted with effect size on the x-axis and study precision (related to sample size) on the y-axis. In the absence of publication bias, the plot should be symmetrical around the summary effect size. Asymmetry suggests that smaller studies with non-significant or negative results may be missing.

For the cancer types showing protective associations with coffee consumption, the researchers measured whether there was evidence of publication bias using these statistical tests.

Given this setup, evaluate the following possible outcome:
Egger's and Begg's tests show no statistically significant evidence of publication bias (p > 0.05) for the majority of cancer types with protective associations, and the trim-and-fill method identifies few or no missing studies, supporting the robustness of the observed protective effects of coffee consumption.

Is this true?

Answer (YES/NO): YES